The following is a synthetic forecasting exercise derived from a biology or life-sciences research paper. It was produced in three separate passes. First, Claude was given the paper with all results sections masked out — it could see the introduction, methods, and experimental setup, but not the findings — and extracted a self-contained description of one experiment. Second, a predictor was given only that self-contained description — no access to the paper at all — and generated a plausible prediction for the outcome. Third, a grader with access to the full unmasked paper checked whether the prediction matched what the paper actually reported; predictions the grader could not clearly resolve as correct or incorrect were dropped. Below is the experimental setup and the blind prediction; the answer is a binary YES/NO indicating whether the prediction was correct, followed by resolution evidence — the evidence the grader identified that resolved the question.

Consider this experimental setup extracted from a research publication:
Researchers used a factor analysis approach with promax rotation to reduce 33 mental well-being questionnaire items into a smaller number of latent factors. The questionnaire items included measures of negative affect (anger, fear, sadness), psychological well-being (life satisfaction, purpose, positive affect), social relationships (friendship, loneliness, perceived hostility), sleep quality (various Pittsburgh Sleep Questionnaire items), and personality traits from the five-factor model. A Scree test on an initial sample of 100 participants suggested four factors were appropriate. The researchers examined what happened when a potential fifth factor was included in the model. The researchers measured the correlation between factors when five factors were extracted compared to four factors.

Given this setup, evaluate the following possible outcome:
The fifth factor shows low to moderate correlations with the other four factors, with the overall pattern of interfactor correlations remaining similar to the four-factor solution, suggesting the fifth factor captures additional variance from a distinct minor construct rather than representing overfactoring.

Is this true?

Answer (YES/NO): NO